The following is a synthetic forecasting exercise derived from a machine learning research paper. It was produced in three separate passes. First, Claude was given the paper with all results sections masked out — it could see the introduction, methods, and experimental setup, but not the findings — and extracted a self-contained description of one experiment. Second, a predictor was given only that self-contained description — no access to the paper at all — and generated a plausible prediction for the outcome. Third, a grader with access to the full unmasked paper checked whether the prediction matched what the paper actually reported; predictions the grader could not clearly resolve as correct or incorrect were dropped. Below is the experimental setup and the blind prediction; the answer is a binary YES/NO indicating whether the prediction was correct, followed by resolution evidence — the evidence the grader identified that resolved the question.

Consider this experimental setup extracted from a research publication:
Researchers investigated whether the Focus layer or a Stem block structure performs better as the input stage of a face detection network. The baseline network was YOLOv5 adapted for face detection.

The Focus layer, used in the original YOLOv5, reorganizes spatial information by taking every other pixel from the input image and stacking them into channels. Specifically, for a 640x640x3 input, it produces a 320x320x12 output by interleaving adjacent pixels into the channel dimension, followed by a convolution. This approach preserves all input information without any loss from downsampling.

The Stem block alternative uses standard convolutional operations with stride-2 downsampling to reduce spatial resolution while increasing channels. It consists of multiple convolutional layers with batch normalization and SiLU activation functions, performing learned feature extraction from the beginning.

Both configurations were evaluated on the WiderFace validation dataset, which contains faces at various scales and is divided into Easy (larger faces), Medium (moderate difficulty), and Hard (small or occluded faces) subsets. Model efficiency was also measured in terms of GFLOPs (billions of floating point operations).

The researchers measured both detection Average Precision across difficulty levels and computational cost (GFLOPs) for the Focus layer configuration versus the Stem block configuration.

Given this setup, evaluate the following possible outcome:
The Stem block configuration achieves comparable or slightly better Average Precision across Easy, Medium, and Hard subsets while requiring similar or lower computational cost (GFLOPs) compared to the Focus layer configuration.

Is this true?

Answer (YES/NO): YES